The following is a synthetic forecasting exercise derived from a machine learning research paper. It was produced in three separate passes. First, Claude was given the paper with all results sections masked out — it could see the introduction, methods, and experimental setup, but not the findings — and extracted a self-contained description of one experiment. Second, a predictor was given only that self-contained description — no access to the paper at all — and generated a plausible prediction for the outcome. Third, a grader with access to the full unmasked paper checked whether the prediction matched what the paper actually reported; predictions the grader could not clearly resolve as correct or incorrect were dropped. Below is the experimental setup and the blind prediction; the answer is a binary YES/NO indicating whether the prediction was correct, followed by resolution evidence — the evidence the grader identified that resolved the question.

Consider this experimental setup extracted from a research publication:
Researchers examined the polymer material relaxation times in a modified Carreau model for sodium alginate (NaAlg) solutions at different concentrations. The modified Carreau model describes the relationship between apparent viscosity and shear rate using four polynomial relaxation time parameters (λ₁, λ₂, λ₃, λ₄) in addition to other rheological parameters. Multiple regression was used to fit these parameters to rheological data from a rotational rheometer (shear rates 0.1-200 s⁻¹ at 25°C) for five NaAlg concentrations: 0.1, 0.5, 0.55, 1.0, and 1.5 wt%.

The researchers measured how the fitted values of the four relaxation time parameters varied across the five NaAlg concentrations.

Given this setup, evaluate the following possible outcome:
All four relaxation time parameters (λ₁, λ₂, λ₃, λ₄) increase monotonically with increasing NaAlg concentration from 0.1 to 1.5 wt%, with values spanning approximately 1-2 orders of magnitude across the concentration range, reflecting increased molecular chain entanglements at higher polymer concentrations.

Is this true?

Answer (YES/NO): NO